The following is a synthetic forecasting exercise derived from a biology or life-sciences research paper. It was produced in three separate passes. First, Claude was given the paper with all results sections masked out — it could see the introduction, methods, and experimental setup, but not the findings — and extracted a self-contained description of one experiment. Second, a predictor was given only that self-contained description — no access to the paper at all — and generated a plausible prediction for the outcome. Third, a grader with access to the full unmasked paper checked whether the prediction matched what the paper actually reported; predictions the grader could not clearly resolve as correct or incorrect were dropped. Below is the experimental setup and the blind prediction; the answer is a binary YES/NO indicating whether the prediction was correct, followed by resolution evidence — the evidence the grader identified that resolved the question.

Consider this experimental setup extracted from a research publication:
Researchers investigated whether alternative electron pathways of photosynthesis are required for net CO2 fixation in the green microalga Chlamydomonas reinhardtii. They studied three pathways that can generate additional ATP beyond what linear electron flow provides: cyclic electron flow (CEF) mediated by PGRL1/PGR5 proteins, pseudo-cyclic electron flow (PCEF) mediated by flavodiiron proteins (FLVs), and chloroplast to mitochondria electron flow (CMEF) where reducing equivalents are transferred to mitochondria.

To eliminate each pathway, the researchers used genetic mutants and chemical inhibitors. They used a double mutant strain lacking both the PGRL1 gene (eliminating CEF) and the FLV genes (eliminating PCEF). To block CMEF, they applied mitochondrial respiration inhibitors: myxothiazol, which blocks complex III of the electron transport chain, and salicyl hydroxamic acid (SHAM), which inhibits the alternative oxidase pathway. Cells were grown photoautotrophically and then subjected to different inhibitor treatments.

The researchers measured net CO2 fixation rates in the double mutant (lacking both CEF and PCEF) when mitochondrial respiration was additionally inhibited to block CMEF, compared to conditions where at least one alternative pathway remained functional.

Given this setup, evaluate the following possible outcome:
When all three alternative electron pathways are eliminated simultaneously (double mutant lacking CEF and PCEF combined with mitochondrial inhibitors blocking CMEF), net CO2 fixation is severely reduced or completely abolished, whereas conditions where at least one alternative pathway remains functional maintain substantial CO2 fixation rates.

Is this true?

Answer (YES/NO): YES